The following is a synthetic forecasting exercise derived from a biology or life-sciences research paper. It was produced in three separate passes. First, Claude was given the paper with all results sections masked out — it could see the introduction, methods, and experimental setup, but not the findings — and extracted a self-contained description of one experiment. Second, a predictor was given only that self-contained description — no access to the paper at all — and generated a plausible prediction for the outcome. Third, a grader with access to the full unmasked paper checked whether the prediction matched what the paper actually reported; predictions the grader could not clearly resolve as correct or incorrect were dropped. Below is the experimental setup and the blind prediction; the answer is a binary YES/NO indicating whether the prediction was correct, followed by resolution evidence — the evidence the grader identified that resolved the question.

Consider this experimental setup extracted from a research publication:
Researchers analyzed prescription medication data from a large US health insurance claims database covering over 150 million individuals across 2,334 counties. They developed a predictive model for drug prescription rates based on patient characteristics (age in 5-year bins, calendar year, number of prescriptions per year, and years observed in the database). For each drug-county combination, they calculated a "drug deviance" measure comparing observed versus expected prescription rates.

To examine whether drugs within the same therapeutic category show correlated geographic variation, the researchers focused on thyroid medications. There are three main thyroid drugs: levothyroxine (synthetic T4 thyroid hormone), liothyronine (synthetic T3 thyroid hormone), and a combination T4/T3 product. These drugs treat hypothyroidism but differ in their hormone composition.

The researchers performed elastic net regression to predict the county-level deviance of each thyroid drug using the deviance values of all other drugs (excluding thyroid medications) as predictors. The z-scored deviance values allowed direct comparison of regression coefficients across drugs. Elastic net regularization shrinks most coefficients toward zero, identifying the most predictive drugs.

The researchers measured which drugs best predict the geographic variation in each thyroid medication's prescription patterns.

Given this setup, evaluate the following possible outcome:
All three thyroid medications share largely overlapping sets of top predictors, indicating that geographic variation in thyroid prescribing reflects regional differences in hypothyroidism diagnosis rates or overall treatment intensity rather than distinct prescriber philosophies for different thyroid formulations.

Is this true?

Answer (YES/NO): YES